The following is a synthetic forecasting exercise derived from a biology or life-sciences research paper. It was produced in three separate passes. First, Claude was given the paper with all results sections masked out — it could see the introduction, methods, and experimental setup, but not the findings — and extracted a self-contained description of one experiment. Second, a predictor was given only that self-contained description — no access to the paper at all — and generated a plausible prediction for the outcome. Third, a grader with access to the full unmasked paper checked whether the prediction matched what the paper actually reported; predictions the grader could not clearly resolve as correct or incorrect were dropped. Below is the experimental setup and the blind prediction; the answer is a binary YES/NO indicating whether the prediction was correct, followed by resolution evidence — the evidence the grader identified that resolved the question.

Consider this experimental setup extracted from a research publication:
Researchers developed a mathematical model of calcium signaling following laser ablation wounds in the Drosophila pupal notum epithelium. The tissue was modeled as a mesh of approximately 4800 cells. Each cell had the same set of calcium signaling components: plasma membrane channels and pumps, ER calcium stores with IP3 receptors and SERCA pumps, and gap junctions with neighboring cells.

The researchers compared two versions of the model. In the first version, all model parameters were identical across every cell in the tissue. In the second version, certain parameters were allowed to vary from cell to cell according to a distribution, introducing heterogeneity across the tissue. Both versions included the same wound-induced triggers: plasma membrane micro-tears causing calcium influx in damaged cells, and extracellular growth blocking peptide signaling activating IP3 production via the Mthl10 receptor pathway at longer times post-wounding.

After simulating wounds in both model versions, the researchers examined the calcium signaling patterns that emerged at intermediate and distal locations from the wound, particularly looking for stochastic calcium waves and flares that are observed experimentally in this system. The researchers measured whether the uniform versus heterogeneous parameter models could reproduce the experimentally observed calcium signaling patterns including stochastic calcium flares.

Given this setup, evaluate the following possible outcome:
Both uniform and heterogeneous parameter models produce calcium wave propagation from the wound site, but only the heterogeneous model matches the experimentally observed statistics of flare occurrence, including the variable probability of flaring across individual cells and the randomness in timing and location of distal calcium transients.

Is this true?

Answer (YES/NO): NO